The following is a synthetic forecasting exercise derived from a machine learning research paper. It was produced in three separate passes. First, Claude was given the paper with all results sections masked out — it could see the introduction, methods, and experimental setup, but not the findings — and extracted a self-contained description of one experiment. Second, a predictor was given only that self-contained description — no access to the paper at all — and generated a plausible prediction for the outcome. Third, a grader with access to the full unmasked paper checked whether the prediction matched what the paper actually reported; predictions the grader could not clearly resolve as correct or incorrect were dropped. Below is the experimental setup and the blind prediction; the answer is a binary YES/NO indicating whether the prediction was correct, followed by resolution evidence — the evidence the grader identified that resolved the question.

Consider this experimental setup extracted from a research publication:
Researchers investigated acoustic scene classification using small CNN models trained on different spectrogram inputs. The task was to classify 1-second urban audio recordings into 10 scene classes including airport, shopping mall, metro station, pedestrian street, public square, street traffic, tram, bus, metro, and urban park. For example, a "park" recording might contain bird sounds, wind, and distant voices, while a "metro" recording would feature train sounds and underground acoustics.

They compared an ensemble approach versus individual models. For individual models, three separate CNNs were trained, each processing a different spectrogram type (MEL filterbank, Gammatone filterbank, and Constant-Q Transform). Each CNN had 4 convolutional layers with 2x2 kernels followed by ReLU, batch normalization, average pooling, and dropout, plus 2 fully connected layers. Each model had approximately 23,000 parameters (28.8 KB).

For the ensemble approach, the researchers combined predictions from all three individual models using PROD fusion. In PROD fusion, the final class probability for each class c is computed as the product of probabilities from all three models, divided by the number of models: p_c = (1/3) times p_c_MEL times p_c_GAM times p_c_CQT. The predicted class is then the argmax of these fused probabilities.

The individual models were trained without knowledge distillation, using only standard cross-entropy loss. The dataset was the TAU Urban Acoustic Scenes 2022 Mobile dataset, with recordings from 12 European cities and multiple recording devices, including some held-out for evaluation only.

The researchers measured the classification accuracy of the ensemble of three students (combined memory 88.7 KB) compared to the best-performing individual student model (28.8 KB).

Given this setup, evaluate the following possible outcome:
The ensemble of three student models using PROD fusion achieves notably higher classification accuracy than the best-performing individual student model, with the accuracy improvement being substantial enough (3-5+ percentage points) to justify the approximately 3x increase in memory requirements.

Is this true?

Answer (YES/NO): YES